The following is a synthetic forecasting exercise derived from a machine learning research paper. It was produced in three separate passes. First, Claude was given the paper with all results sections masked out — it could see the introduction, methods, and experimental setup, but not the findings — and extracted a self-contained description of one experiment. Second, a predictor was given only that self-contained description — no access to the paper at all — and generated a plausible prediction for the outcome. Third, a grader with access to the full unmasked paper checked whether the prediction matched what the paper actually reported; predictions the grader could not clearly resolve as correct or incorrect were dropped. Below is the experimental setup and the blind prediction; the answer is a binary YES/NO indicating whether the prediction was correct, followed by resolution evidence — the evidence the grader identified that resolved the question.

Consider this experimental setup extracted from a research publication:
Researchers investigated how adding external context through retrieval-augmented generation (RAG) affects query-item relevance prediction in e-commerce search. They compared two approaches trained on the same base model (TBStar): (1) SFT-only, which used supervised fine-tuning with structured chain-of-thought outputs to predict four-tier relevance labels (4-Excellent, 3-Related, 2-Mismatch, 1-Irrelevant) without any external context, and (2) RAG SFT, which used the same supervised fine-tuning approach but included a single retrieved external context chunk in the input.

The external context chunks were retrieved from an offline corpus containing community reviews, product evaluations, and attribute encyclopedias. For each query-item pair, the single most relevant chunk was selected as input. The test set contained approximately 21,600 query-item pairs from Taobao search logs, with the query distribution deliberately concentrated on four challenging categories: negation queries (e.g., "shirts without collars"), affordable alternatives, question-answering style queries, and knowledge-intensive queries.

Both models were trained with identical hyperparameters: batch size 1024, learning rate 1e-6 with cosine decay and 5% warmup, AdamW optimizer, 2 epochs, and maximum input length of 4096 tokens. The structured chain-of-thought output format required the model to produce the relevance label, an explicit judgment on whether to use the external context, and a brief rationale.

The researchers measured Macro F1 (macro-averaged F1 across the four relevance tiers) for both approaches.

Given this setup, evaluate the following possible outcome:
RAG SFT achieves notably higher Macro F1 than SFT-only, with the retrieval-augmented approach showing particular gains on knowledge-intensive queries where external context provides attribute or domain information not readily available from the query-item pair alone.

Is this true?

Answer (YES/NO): NO